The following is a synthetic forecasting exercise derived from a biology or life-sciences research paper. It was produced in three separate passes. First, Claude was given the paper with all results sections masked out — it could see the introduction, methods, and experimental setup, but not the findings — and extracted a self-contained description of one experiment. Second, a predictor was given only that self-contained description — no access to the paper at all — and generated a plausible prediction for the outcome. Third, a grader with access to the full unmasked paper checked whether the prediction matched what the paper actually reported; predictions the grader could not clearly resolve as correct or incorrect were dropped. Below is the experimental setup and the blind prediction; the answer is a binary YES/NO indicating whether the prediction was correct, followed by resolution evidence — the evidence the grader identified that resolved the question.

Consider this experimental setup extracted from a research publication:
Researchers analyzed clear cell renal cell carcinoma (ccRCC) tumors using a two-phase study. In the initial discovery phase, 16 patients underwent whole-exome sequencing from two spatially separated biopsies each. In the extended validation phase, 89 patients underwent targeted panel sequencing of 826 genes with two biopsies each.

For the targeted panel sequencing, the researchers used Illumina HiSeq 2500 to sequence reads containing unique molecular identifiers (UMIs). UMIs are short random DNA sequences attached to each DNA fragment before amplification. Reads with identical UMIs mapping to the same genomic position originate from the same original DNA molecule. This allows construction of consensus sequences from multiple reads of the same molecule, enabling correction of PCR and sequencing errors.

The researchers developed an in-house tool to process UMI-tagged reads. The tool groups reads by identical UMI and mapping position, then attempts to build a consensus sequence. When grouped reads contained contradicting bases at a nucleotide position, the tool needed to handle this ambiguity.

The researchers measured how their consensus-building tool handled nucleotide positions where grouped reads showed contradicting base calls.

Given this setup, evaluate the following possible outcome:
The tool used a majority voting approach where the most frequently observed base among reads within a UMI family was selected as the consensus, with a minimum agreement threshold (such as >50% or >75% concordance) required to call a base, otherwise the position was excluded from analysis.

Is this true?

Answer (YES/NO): NO